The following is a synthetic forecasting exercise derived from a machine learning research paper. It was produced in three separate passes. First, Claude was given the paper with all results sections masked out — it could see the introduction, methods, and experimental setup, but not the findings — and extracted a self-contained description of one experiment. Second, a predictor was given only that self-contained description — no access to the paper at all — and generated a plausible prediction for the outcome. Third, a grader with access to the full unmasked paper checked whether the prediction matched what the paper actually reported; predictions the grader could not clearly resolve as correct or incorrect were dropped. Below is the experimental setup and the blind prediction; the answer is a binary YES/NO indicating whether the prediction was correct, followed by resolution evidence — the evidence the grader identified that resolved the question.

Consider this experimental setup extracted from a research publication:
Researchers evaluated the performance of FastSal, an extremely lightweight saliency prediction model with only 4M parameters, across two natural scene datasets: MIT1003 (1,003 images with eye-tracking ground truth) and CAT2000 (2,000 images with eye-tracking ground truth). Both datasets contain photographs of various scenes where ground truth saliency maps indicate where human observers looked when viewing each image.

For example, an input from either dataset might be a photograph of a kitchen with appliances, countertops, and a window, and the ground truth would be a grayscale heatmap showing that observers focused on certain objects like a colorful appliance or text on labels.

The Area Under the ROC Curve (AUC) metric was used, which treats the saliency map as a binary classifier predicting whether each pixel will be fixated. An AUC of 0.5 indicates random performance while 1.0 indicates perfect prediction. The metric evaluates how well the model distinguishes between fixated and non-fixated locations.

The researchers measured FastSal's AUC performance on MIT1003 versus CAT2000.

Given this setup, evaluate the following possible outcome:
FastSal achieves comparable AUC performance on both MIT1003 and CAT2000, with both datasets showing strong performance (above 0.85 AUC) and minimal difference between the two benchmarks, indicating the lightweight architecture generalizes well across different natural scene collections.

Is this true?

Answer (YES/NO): YES